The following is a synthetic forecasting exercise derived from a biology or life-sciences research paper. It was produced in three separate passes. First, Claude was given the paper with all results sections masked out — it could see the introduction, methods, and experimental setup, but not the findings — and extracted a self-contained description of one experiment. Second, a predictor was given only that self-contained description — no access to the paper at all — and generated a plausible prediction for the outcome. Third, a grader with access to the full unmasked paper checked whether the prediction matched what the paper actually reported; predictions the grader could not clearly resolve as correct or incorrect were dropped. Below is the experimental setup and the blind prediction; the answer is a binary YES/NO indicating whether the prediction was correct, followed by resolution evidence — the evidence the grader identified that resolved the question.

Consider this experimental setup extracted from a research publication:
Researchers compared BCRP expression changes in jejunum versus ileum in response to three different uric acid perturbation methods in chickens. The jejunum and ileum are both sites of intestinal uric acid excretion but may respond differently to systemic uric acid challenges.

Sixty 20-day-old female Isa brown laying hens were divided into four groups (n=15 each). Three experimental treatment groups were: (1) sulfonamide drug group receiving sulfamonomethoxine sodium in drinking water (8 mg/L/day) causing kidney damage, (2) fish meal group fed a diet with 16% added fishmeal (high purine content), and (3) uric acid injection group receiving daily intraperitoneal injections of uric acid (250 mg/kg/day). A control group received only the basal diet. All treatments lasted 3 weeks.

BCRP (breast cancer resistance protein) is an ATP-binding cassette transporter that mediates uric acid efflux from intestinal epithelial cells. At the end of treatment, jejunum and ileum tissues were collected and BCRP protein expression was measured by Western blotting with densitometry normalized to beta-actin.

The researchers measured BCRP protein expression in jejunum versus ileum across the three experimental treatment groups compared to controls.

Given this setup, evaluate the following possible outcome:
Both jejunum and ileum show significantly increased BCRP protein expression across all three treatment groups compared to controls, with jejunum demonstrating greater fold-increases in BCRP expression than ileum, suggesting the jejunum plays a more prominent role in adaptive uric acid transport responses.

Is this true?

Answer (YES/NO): NO